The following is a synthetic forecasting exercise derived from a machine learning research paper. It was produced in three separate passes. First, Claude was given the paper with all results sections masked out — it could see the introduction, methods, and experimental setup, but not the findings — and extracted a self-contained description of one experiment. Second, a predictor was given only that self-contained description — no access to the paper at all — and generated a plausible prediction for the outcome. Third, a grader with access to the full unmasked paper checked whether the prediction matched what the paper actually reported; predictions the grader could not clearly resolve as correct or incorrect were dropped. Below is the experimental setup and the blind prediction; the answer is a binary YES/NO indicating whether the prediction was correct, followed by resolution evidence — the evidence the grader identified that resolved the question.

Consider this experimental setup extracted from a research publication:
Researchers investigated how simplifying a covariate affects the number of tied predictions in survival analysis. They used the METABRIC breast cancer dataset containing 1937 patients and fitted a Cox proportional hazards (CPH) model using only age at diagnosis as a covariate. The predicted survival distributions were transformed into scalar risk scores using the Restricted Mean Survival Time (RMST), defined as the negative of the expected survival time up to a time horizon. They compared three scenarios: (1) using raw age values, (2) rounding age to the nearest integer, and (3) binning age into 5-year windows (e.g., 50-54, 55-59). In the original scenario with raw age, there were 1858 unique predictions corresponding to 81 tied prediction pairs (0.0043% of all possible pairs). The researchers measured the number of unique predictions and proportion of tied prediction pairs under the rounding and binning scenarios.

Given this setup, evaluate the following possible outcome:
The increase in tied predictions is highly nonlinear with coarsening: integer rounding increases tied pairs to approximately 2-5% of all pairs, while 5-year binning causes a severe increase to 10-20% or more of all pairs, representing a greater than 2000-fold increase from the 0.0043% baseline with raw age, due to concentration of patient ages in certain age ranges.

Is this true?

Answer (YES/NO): NO